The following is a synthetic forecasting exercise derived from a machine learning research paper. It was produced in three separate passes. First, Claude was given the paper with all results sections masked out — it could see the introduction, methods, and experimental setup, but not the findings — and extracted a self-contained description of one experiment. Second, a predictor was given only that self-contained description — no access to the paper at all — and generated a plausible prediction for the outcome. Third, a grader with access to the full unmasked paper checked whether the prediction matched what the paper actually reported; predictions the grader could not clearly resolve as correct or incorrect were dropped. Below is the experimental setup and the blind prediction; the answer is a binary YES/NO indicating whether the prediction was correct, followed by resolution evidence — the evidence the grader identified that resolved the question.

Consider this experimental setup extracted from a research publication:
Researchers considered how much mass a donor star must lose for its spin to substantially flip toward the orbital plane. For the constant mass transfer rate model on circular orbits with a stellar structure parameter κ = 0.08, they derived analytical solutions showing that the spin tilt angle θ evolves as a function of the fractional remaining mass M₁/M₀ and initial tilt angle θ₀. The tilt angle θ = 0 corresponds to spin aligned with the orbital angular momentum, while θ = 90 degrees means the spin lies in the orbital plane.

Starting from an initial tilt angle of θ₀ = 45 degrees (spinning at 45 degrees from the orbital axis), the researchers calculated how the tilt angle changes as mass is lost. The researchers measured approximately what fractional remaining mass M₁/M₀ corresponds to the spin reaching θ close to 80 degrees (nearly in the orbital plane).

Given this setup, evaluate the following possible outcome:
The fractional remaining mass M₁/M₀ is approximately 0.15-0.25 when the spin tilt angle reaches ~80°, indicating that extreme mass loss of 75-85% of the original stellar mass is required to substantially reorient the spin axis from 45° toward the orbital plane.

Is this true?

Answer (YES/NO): NO